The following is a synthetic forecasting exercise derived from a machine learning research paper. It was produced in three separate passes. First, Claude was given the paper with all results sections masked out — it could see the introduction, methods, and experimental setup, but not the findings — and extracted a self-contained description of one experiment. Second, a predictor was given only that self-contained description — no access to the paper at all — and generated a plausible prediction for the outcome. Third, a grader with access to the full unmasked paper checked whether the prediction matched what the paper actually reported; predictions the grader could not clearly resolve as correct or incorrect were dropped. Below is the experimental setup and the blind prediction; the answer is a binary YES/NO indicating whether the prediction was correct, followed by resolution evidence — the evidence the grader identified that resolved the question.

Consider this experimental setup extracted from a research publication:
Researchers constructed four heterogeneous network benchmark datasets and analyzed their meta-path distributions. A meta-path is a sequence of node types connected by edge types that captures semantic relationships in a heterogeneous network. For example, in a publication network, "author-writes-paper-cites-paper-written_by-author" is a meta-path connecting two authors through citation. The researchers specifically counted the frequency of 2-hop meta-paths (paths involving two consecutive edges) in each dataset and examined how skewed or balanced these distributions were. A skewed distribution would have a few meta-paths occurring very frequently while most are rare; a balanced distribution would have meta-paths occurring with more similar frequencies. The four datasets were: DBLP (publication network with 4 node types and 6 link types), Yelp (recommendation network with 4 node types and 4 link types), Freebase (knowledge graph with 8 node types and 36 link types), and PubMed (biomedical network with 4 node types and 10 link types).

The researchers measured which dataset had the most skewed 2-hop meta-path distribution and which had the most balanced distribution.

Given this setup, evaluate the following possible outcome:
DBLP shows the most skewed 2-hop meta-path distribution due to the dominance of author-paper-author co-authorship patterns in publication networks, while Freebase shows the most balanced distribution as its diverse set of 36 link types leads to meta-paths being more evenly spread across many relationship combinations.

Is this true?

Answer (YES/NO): NO